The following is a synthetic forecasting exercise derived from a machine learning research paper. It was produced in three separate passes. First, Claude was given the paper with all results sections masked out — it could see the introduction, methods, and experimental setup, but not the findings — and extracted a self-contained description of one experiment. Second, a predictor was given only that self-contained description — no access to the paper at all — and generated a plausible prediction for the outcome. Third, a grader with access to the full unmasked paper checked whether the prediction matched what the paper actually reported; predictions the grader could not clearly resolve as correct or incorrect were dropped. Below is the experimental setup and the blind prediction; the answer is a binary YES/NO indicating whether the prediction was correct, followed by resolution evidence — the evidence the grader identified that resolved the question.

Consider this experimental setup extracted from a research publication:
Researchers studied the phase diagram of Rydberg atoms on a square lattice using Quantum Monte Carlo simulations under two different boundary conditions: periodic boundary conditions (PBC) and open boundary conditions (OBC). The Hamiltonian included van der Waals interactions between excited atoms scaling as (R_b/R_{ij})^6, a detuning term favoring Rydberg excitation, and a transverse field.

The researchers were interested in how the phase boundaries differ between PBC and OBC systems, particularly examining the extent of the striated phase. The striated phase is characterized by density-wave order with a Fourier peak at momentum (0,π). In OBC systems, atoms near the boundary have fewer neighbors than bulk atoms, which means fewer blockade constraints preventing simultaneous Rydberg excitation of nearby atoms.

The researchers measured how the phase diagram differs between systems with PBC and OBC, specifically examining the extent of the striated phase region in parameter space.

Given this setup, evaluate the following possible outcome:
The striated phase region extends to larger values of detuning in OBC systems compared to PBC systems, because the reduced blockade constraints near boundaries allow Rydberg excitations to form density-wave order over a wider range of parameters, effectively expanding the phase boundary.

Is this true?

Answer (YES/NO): NO